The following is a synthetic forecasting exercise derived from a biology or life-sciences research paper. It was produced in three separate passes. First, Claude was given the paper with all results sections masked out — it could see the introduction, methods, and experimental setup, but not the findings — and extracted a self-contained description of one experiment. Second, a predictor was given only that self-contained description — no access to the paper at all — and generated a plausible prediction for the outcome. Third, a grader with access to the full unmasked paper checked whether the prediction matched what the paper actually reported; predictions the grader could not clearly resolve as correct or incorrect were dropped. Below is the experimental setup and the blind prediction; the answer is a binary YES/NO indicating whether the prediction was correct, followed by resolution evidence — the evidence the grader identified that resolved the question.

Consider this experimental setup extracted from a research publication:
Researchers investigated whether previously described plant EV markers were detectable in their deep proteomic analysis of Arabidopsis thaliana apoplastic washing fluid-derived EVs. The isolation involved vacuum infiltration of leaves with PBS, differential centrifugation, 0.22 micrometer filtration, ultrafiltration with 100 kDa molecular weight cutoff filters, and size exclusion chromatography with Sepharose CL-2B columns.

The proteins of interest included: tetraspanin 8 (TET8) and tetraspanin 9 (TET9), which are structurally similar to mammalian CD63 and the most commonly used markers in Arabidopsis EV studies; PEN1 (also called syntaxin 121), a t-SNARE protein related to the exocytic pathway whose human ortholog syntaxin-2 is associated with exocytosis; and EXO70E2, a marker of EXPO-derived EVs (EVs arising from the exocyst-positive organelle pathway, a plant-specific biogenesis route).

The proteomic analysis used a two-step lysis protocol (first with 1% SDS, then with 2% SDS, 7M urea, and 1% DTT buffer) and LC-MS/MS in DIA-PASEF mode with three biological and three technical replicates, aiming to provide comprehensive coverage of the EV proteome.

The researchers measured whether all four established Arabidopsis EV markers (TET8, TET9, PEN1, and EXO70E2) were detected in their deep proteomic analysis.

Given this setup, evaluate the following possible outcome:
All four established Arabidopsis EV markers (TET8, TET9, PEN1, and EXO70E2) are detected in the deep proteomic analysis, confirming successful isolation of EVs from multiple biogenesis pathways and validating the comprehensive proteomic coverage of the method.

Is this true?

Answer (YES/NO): NO